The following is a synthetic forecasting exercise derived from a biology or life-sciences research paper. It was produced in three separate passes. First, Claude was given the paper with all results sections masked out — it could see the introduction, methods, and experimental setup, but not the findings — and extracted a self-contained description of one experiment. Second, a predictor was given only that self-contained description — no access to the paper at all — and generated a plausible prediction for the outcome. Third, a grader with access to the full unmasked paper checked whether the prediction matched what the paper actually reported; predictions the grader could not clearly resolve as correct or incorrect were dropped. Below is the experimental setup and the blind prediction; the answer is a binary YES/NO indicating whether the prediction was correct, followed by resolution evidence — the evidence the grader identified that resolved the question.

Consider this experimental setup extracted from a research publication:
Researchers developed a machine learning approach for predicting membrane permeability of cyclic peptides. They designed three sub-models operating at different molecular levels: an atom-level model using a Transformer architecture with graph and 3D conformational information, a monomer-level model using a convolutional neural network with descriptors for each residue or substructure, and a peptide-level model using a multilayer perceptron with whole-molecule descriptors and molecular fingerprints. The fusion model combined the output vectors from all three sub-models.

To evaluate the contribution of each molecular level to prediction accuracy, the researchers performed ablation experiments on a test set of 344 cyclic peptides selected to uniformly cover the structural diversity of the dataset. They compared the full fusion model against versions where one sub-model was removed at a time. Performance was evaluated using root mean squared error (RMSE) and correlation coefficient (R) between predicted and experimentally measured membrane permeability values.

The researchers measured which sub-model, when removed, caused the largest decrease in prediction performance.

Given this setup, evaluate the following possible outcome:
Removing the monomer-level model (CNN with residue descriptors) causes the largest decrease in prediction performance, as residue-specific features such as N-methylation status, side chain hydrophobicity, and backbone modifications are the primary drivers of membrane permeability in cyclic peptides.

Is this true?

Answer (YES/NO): NO